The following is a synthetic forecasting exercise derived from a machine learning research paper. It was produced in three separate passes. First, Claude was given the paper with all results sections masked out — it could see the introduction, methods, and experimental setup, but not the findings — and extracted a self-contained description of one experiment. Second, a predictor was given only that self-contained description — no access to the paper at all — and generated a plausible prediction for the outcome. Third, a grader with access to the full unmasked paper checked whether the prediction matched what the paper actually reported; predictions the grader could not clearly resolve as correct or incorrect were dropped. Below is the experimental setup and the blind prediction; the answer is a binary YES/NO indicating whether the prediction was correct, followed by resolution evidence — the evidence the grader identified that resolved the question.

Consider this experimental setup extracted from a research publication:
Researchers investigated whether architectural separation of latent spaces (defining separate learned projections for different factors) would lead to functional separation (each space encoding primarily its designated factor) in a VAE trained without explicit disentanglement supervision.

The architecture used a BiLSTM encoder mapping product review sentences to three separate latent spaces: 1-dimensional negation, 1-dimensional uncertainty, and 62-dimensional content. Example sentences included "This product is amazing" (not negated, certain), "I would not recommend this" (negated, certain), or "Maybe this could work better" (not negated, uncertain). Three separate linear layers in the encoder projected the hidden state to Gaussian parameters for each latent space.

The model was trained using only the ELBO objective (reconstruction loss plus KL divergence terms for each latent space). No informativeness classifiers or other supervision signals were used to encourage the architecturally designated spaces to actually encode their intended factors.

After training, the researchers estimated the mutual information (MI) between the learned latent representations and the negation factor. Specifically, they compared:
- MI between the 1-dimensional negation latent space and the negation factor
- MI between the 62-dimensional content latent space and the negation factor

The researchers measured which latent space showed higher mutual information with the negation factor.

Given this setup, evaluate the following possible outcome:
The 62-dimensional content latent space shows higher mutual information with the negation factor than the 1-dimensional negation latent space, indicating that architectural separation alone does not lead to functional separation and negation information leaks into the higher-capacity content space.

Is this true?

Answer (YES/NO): YES